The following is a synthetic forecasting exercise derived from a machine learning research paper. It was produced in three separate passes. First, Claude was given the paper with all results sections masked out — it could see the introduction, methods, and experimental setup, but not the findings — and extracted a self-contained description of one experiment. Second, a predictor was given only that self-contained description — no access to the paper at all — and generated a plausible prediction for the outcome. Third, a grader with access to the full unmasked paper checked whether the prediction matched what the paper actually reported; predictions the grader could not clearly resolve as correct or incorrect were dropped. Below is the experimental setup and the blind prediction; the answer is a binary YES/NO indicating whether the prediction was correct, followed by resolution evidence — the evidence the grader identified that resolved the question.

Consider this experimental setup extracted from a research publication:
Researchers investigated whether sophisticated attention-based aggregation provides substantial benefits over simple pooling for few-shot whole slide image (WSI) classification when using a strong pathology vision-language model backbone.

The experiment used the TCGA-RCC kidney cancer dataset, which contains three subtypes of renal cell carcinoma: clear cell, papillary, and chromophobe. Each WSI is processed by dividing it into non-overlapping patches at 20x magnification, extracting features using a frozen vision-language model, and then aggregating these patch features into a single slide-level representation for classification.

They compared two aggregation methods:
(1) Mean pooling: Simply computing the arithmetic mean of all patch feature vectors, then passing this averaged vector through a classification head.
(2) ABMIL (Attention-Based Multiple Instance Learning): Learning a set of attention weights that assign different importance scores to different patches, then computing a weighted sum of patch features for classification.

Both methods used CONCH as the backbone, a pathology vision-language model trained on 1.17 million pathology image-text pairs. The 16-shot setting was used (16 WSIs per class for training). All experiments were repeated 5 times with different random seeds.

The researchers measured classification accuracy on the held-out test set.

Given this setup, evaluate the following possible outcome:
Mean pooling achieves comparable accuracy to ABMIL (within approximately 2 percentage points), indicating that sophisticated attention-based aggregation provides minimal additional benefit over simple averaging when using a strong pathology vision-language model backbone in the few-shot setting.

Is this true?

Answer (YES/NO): YES